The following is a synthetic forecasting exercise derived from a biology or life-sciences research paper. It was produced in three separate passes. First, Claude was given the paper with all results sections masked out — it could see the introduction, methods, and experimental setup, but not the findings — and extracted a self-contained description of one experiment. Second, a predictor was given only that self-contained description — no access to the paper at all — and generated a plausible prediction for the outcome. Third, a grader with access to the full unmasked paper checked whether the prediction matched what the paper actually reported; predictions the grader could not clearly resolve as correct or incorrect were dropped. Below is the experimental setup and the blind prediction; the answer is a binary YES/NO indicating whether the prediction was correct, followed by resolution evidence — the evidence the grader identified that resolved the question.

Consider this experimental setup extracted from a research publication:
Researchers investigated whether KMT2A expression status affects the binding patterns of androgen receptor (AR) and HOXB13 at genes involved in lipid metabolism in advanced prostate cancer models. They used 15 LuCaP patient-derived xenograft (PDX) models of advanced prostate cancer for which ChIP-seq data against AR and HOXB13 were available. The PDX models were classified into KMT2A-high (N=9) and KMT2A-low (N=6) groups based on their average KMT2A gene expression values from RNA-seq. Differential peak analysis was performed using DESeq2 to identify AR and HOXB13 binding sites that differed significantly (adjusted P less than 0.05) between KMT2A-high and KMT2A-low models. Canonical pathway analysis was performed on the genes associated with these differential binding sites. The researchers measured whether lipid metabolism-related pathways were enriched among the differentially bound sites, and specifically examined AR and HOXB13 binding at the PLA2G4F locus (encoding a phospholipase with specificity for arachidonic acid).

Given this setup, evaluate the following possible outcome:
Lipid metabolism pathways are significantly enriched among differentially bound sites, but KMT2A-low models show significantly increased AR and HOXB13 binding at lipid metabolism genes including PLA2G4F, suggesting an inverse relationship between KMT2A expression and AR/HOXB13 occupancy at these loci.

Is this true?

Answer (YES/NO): YES